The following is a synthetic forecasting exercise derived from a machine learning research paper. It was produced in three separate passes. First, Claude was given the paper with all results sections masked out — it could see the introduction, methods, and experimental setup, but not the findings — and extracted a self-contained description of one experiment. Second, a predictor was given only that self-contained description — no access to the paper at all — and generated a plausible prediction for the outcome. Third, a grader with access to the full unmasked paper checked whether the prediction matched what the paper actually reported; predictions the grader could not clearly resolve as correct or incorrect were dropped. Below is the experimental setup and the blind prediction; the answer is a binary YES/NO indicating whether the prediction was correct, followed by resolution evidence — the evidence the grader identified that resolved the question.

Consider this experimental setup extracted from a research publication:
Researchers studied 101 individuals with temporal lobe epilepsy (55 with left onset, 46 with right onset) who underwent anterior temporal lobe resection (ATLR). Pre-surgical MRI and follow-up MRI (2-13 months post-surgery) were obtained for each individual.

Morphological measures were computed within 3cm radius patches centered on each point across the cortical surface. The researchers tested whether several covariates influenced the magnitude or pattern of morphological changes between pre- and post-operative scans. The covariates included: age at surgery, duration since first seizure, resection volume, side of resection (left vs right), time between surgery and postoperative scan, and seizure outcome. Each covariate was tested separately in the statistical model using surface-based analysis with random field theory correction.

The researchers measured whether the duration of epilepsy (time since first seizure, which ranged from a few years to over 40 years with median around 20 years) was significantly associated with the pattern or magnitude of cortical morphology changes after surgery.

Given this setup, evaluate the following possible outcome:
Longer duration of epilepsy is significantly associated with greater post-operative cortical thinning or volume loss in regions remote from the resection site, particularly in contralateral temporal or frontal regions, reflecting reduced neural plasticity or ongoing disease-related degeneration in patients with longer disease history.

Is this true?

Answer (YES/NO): NO